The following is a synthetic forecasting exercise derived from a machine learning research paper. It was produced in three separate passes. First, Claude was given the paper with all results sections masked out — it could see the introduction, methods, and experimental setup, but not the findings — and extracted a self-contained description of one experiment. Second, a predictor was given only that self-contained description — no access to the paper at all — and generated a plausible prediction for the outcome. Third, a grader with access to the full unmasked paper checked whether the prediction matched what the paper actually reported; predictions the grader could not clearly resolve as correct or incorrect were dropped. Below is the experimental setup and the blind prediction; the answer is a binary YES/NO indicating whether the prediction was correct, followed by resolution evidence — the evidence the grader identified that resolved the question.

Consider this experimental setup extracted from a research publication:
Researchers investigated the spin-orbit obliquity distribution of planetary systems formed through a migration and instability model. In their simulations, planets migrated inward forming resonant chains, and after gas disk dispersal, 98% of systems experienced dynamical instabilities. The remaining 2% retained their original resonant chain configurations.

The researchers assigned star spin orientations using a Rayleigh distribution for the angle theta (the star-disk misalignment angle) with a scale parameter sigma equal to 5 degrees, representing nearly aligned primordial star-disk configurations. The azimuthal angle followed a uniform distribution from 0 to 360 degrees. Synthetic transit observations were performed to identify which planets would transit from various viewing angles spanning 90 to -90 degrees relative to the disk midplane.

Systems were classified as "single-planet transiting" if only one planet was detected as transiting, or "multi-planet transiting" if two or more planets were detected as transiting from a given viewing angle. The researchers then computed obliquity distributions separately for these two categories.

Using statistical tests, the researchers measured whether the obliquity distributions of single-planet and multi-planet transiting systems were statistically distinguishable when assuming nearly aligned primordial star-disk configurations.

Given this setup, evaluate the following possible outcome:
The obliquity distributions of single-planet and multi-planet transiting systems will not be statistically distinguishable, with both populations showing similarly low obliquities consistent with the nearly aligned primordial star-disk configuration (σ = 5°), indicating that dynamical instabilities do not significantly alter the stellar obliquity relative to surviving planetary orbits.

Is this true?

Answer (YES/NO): NO